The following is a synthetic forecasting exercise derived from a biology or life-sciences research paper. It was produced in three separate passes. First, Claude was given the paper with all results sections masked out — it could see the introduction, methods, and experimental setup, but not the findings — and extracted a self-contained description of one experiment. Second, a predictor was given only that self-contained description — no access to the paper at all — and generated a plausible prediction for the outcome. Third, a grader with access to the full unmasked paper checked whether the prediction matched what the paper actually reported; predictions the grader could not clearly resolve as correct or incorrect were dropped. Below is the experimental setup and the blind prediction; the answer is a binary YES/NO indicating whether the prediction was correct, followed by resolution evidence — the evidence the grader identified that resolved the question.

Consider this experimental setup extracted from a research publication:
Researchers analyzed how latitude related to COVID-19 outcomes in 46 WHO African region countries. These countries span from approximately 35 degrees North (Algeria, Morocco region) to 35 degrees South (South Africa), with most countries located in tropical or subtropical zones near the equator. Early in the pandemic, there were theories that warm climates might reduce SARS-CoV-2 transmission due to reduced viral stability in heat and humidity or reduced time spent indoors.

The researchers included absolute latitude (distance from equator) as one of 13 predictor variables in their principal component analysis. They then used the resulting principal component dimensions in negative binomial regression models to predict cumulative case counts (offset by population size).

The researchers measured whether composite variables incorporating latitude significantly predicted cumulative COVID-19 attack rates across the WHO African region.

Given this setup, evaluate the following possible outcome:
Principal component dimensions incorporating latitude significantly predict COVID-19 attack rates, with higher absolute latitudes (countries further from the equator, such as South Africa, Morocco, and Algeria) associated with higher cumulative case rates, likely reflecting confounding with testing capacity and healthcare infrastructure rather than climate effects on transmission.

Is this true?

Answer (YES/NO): NO